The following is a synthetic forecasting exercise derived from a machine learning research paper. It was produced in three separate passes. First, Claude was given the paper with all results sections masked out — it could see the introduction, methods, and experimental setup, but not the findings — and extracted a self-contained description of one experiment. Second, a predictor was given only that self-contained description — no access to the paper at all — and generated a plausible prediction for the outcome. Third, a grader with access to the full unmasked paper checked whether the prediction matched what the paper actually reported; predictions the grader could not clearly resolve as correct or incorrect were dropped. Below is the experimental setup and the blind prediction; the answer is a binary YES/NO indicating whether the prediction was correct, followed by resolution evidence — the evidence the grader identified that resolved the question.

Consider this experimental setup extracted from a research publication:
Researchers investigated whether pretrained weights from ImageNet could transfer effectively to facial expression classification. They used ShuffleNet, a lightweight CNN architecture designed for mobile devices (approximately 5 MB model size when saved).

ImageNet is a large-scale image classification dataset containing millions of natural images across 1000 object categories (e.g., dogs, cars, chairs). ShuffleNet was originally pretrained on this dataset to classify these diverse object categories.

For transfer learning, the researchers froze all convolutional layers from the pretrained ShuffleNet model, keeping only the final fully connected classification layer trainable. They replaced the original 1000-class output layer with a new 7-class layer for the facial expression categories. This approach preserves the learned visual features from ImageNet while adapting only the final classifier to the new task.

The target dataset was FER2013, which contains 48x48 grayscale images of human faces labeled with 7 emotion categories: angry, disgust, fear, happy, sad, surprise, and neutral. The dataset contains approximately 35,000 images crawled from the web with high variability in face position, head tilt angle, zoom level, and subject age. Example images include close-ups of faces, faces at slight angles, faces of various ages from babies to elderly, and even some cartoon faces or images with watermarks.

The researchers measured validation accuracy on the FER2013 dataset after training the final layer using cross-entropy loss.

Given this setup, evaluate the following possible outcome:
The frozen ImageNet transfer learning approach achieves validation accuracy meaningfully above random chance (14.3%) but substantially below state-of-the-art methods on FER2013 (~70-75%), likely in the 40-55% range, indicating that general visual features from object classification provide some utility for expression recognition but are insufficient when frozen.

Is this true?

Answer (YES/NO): NO